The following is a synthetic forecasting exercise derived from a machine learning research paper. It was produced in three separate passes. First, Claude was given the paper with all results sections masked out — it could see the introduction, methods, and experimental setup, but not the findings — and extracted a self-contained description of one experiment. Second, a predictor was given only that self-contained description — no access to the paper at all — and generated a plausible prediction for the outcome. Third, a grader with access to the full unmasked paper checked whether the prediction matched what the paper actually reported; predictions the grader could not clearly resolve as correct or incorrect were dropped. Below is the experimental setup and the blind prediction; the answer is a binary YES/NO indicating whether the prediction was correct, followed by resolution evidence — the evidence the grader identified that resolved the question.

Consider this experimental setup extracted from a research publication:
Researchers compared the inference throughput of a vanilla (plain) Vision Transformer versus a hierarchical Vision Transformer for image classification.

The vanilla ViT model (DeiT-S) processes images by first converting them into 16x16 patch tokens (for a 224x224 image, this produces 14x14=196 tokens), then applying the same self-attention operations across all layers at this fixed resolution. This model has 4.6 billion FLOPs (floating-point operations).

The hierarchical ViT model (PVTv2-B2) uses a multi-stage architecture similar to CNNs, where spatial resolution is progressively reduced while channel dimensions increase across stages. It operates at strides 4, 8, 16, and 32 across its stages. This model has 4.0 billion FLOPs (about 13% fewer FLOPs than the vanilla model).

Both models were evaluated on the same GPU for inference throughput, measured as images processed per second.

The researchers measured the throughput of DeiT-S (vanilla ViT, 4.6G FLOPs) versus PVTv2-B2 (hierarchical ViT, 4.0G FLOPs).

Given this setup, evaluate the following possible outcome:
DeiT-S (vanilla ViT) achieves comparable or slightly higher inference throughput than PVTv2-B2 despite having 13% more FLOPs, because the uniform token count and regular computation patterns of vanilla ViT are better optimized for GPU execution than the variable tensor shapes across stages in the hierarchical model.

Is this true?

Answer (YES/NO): NO